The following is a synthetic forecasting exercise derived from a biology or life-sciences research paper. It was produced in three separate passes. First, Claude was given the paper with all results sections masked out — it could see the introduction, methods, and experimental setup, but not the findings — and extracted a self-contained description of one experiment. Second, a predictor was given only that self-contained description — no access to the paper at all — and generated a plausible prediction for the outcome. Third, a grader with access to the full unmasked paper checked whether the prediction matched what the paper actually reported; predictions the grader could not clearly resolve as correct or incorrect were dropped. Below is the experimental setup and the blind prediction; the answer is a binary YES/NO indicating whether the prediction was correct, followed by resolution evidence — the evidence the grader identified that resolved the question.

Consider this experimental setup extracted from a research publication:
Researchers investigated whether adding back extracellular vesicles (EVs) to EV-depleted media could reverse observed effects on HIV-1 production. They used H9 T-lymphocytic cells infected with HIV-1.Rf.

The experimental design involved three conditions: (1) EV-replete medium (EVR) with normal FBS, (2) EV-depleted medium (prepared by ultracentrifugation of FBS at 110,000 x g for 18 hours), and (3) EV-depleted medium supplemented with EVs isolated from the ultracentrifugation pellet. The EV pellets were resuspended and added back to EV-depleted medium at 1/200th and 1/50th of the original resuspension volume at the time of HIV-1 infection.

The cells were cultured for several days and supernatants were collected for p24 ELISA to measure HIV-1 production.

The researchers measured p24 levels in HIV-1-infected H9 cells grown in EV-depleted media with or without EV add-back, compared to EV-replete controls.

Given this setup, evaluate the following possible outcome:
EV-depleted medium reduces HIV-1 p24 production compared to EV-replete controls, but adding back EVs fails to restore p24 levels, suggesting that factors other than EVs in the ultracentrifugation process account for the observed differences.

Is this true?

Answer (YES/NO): NO